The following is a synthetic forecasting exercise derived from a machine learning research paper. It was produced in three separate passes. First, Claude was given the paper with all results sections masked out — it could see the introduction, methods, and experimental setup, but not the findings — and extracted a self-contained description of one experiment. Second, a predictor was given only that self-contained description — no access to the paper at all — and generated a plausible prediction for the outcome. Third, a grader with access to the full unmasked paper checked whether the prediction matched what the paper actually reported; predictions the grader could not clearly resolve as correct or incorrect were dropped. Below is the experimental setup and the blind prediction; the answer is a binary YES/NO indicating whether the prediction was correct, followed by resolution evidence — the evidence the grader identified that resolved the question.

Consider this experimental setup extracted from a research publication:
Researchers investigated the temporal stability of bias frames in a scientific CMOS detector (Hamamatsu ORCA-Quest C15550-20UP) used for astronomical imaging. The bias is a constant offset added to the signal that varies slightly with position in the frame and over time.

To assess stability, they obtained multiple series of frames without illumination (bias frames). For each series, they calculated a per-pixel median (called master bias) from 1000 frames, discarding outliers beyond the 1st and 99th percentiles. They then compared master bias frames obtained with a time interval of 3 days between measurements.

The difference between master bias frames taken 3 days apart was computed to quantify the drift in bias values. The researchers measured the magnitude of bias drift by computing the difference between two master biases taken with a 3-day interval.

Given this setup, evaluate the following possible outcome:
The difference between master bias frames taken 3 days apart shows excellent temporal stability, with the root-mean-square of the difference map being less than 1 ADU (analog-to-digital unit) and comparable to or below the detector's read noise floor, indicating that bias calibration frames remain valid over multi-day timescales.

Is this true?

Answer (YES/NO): YES